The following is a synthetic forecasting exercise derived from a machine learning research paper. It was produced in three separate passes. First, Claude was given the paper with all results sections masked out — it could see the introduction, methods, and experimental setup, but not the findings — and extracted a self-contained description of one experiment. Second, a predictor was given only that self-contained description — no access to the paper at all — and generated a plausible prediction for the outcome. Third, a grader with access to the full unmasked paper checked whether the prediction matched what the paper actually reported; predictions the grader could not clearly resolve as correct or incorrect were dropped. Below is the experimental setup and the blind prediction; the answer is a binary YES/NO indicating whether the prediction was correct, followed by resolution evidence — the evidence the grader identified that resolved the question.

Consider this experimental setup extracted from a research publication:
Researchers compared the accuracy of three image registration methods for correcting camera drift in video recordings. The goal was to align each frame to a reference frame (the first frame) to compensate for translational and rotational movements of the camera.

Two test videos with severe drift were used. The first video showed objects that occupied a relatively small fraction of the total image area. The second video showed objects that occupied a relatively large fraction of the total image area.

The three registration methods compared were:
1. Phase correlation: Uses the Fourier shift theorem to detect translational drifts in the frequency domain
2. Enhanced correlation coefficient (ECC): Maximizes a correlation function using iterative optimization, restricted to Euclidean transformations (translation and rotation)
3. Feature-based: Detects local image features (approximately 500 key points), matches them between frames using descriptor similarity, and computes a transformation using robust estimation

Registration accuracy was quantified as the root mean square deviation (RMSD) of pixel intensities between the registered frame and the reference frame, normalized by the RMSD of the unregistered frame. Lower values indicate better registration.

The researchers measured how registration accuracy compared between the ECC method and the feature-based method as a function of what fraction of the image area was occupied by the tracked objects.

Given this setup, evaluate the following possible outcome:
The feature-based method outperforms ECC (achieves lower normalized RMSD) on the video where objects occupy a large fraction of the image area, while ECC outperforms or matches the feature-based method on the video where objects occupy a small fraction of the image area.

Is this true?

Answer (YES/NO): NO